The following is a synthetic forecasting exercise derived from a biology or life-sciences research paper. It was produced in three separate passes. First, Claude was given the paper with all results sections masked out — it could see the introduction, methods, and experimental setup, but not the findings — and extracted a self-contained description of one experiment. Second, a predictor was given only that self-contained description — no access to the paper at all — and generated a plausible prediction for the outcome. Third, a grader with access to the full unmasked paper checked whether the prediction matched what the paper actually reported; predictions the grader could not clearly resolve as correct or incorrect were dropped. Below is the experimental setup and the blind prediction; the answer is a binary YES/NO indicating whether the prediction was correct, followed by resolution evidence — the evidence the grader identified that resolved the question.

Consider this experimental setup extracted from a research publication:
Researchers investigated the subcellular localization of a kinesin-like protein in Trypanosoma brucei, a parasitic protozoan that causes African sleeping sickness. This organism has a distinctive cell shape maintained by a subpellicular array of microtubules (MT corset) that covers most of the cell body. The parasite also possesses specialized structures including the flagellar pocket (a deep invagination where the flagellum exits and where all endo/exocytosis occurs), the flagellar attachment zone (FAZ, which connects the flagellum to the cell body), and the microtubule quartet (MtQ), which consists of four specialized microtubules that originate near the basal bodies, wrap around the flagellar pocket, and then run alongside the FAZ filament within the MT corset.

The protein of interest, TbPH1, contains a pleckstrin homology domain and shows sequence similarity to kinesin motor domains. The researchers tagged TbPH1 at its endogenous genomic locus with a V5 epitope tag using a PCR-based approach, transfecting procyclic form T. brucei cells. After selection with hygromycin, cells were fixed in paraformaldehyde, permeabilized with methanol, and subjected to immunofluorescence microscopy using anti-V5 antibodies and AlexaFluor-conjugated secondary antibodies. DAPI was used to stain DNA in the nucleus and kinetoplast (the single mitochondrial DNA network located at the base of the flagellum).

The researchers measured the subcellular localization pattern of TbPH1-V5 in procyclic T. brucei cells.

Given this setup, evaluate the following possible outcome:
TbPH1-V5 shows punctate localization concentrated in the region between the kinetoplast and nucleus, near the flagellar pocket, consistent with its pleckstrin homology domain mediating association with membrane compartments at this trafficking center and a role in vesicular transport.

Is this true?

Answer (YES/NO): NO